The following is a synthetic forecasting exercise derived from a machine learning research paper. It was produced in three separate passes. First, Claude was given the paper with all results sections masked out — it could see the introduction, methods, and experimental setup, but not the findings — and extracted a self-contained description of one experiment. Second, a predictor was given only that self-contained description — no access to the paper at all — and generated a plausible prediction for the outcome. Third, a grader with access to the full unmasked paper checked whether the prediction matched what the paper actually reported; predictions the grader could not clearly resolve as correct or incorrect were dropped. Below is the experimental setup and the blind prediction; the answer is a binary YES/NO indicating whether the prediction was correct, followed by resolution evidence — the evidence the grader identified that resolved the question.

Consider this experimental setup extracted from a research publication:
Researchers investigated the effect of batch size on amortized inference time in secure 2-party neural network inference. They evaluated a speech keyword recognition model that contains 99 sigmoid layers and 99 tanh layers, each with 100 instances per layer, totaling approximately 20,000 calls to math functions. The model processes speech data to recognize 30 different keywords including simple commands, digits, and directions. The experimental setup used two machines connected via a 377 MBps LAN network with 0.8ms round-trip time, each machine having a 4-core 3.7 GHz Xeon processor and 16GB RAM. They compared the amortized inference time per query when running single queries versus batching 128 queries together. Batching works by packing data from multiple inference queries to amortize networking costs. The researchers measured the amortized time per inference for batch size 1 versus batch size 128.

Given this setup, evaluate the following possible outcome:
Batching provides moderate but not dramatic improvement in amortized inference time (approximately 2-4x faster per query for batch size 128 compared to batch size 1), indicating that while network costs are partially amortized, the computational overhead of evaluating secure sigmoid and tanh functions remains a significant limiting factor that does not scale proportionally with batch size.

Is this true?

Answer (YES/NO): NO